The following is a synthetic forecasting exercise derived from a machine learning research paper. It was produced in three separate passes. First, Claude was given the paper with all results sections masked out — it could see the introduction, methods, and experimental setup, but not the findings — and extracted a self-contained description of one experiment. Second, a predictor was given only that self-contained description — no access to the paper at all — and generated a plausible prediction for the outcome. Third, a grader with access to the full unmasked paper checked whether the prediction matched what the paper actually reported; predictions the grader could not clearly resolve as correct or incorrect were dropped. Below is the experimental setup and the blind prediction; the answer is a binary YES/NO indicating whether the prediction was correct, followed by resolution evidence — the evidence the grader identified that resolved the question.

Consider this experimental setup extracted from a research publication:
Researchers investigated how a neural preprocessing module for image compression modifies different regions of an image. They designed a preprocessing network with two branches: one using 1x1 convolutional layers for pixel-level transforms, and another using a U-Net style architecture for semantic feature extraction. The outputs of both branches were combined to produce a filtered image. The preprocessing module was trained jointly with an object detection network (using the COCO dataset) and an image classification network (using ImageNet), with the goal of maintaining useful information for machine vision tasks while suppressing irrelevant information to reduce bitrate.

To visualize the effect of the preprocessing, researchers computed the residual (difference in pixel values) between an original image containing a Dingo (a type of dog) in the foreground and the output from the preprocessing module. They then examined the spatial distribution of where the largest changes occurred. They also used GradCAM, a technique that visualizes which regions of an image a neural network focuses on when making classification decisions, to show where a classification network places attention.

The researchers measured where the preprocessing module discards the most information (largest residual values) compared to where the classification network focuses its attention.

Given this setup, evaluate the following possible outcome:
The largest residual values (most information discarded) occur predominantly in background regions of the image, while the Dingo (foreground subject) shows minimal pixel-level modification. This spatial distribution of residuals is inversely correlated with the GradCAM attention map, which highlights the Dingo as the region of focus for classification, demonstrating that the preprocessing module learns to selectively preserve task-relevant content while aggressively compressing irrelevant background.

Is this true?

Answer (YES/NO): YES